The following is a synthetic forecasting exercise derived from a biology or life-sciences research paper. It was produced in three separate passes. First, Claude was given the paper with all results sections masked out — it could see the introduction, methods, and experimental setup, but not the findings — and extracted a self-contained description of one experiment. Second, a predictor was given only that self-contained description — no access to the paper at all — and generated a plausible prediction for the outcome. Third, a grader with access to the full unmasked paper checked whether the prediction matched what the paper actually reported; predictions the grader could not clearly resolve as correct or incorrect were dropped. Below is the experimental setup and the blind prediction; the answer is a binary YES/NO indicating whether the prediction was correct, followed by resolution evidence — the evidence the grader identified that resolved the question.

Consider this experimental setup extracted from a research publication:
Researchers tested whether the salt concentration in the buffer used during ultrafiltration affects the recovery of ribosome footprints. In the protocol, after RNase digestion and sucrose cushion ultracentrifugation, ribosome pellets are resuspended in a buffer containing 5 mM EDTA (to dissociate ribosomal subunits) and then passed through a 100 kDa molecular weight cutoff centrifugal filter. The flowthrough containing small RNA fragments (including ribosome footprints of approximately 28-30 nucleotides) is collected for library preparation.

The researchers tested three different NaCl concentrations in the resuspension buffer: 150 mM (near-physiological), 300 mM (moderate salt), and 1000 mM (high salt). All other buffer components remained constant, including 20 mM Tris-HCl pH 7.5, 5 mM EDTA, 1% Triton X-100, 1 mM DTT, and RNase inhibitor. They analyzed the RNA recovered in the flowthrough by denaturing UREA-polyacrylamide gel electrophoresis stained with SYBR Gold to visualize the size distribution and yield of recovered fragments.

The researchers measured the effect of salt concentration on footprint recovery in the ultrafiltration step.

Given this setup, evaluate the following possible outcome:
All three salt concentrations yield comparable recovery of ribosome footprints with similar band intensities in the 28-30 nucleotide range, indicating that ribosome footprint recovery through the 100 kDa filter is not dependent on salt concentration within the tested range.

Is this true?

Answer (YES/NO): NO